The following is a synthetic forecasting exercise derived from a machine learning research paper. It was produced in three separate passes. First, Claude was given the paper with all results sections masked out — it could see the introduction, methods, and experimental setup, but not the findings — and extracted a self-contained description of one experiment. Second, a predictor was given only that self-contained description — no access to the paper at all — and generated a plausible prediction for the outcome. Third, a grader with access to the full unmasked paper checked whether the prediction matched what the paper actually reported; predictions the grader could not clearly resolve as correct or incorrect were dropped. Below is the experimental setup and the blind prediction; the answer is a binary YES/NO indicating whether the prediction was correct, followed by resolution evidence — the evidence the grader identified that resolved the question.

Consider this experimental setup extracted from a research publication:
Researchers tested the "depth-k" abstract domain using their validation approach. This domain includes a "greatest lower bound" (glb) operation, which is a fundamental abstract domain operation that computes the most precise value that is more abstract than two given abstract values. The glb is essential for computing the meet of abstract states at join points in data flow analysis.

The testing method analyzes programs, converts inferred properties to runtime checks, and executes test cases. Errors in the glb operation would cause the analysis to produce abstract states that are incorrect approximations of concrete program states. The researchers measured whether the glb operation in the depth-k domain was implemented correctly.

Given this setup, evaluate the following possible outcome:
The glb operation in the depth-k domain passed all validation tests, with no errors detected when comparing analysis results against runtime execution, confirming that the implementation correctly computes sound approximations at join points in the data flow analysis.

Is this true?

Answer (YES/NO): NO